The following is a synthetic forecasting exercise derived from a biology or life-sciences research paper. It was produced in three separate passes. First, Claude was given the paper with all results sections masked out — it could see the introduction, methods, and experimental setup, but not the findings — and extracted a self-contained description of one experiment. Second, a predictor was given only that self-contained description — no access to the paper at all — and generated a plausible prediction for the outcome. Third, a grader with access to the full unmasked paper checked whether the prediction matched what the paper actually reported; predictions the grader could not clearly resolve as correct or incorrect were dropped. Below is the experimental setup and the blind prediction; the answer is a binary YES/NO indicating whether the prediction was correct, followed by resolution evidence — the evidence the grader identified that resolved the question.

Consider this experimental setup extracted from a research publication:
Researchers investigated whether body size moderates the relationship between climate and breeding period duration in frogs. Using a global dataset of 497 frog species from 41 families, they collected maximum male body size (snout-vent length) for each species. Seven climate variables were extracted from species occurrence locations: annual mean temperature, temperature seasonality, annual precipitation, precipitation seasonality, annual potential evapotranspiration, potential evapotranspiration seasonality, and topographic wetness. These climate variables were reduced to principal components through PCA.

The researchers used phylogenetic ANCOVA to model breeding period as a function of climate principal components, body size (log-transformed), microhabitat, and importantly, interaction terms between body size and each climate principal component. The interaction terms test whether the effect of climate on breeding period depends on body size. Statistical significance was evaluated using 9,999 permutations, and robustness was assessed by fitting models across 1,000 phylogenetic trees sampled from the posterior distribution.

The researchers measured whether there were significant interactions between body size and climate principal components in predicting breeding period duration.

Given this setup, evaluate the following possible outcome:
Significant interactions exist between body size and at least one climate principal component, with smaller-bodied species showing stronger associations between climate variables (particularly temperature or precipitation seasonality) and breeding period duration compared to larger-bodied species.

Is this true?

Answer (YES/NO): NO